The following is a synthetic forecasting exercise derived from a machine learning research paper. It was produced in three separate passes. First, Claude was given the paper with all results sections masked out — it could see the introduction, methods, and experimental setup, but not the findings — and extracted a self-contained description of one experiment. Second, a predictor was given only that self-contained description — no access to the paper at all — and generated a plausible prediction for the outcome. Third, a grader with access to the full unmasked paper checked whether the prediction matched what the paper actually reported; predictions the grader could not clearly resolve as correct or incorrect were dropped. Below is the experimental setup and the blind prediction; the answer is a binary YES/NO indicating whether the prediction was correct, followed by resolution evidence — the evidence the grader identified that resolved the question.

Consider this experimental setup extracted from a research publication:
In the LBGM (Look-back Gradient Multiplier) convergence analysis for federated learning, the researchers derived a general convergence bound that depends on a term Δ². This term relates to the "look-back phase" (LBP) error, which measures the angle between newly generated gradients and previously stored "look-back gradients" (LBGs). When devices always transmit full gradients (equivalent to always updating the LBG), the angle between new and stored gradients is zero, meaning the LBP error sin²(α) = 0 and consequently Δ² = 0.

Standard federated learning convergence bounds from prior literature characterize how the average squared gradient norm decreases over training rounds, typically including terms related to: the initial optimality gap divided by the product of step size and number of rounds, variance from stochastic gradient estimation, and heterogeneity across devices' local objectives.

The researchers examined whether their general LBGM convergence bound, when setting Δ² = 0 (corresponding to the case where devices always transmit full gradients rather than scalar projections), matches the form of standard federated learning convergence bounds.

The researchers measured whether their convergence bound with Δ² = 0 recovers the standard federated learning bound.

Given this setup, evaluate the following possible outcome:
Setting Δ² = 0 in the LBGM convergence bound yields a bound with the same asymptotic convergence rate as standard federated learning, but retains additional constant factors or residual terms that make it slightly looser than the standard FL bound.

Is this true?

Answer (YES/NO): NO